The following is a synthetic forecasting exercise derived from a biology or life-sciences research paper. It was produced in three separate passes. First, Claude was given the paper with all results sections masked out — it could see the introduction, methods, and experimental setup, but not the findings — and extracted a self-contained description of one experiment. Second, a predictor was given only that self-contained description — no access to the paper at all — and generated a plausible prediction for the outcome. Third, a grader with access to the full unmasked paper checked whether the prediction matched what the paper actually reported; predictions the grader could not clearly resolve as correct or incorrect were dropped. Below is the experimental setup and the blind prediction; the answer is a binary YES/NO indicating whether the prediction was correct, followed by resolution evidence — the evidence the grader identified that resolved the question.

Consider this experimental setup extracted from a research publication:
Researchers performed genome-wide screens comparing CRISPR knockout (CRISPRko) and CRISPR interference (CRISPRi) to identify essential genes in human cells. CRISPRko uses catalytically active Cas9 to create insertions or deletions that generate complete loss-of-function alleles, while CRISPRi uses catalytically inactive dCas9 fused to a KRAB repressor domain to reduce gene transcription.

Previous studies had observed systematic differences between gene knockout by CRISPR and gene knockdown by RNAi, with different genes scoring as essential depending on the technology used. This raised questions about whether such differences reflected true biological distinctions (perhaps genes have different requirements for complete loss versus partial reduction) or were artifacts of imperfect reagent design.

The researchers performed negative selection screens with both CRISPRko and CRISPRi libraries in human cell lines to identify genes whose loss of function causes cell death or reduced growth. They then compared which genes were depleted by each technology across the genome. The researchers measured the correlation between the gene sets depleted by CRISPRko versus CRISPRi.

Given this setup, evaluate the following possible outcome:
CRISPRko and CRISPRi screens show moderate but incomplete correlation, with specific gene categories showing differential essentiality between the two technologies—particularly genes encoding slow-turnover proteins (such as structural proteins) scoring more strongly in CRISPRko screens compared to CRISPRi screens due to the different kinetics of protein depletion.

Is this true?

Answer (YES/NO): NO